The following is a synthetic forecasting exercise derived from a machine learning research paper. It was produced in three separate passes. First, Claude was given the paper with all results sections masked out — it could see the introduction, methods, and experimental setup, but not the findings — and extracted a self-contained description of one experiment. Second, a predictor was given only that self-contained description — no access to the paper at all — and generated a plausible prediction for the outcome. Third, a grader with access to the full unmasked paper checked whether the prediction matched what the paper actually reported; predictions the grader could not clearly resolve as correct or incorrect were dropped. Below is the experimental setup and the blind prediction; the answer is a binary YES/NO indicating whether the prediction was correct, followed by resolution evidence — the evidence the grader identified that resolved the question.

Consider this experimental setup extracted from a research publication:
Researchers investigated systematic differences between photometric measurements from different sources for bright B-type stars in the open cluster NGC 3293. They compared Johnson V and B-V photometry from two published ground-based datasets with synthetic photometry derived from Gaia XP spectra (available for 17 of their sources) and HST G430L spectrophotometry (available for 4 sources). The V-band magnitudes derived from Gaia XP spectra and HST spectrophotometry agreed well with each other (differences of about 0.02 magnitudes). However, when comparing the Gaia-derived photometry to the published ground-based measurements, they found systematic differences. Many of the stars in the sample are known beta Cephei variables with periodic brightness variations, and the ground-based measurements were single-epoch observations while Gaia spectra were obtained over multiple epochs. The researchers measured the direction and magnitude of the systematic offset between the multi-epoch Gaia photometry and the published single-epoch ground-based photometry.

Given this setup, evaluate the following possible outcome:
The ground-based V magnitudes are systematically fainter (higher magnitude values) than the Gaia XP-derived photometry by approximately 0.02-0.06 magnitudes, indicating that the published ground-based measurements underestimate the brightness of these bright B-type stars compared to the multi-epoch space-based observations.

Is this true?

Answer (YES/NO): NO